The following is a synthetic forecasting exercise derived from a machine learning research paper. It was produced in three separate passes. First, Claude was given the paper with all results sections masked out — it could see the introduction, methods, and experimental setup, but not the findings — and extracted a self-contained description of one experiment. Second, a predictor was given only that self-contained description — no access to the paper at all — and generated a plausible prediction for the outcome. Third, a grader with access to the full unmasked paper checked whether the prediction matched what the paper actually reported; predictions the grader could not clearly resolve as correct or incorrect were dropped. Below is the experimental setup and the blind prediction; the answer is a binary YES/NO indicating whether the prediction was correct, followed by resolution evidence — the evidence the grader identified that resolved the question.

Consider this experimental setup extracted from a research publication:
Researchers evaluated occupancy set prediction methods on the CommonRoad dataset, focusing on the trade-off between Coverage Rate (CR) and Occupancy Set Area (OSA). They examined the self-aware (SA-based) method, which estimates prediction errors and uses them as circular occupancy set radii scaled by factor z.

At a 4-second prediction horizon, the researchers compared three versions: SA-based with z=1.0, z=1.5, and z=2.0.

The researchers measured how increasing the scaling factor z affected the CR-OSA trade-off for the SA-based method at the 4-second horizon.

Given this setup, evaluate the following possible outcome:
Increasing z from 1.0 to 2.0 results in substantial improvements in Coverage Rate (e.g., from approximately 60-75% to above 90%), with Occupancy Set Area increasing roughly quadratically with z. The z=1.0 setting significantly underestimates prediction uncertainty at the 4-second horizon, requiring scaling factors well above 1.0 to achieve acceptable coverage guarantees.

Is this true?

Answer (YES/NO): NO